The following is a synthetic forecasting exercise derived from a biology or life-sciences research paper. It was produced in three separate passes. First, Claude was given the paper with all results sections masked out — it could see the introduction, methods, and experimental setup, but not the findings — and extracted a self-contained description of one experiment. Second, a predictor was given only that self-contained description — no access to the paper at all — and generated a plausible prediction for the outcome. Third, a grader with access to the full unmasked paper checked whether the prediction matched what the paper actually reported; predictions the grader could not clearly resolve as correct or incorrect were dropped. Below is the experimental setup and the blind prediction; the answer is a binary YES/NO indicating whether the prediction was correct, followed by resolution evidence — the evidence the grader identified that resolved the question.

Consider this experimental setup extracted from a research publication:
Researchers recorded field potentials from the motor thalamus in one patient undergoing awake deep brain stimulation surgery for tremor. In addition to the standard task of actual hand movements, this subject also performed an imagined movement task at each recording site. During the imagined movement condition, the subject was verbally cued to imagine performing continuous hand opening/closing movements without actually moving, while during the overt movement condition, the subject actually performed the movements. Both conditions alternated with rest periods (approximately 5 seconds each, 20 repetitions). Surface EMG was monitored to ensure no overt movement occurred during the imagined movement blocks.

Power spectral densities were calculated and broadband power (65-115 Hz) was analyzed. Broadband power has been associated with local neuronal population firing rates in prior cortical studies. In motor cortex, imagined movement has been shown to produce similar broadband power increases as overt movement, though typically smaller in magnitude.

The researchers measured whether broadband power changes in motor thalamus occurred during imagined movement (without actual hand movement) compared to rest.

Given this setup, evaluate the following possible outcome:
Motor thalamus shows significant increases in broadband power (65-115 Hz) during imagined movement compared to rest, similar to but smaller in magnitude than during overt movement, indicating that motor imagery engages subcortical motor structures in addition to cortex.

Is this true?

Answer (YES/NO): NO